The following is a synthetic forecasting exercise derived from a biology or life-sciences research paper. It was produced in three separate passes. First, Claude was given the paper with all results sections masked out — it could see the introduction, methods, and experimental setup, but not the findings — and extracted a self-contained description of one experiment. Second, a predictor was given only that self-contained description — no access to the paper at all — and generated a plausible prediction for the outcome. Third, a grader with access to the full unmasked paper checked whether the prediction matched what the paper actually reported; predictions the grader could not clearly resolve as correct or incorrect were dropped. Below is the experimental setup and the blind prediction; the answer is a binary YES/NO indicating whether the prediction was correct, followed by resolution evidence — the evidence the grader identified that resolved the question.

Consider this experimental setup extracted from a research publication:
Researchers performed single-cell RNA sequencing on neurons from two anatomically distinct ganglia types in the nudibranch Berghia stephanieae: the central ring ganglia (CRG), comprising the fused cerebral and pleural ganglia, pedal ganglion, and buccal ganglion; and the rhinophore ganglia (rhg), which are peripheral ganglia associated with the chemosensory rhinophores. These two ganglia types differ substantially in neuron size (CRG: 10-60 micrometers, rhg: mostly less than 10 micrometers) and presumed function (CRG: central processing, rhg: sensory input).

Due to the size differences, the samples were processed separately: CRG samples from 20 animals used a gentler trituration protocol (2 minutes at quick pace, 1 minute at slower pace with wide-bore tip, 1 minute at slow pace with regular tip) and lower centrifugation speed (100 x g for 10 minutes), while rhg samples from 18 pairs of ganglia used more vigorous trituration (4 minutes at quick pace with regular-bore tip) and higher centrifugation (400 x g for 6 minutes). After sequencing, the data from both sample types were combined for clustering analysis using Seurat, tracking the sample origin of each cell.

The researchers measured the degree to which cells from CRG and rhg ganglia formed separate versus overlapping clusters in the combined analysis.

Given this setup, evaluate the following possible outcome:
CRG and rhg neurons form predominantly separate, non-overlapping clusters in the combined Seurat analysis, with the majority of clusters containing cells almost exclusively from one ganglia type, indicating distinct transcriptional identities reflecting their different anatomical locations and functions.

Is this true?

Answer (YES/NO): NO